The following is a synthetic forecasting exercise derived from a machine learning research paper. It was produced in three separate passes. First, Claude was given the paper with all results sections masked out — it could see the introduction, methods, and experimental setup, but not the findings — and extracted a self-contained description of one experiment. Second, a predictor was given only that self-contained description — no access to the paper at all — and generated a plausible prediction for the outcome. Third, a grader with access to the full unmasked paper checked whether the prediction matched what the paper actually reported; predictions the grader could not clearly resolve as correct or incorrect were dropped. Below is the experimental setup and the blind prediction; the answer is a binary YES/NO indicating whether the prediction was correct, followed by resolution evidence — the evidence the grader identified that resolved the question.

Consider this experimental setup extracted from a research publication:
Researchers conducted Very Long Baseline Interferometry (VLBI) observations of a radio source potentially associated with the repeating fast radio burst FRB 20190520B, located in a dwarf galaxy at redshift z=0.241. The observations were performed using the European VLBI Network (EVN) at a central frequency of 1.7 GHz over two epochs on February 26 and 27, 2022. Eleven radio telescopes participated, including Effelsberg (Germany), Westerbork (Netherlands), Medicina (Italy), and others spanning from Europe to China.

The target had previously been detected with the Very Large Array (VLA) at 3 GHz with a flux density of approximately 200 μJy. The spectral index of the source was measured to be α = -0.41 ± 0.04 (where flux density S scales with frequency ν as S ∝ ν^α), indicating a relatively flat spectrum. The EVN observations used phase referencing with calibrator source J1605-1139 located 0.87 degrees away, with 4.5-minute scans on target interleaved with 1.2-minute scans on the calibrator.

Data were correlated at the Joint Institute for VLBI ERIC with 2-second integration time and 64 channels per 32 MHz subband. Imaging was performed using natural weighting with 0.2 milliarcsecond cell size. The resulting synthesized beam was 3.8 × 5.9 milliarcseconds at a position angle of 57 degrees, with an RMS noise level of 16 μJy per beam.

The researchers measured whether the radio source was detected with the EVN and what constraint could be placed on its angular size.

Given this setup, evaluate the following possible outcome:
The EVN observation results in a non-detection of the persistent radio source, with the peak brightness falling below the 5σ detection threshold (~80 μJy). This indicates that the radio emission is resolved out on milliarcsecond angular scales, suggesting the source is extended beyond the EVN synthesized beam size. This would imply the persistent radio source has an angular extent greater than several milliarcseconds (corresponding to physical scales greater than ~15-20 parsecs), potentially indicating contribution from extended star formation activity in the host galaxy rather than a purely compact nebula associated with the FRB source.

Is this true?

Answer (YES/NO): NO